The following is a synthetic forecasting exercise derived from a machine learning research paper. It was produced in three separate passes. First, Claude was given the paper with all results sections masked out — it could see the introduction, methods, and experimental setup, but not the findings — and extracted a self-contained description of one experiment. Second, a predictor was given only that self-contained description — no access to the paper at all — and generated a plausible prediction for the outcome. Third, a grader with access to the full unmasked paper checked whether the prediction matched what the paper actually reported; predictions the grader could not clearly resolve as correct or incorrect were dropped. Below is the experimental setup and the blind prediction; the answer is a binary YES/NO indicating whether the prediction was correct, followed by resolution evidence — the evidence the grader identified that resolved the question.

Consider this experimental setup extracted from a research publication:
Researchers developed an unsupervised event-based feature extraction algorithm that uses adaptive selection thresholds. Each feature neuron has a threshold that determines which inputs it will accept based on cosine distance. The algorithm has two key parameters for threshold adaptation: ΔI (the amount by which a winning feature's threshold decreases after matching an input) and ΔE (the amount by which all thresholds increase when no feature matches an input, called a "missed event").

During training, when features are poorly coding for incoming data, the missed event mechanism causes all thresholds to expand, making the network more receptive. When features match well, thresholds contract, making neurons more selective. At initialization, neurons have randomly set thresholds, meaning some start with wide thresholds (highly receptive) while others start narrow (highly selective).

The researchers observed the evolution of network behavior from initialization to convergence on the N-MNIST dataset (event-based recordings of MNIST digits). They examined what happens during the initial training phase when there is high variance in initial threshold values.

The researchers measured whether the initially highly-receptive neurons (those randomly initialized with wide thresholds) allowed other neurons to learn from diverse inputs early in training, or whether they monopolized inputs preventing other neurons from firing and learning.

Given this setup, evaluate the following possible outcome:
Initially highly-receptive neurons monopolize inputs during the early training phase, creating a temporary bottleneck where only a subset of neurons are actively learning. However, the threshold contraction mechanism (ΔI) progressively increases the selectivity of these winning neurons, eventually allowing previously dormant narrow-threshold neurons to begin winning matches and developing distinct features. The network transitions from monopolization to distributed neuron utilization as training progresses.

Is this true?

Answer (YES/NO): YES